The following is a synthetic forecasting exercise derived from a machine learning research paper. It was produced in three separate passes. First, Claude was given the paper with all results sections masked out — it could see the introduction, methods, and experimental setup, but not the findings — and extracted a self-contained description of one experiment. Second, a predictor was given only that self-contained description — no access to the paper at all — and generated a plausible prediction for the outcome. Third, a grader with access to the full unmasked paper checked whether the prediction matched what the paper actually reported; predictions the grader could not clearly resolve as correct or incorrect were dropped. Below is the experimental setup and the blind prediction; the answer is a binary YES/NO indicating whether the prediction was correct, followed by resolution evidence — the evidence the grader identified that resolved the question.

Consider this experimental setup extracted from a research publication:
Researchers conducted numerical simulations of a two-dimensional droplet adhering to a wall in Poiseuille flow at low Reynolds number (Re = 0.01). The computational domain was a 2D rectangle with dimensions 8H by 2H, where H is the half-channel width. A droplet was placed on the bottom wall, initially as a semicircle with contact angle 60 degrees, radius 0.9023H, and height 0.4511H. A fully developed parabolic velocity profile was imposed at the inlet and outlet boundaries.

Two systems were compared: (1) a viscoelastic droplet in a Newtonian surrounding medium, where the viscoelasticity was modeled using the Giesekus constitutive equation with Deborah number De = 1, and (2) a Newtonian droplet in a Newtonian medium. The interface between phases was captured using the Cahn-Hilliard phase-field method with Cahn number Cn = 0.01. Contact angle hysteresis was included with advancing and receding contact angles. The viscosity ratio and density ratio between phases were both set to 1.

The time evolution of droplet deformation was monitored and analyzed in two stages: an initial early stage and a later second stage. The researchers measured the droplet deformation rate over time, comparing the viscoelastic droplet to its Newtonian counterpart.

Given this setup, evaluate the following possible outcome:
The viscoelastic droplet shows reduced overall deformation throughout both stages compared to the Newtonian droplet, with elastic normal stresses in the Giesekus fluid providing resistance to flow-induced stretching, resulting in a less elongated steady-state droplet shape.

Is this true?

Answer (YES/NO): NO